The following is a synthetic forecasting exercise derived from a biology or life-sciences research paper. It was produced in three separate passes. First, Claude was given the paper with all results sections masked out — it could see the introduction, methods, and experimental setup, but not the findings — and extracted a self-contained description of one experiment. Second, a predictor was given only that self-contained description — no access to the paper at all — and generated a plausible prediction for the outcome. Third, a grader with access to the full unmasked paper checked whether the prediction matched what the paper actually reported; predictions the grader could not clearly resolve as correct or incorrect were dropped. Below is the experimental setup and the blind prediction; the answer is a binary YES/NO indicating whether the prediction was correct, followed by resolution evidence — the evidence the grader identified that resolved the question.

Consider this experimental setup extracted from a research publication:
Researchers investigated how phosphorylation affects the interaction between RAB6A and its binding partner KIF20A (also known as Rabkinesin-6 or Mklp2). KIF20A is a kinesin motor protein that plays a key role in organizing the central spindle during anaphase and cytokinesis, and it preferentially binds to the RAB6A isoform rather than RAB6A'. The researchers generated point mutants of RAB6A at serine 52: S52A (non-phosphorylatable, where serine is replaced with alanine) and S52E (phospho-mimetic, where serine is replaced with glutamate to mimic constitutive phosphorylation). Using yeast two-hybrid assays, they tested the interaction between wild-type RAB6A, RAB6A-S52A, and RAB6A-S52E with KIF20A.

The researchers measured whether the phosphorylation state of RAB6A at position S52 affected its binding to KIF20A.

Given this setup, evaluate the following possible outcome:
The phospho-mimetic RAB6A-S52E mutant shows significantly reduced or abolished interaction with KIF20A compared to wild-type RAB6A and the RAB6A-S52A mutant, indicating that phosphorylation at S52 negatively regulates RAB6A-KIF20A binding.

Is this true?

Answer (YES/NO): YES